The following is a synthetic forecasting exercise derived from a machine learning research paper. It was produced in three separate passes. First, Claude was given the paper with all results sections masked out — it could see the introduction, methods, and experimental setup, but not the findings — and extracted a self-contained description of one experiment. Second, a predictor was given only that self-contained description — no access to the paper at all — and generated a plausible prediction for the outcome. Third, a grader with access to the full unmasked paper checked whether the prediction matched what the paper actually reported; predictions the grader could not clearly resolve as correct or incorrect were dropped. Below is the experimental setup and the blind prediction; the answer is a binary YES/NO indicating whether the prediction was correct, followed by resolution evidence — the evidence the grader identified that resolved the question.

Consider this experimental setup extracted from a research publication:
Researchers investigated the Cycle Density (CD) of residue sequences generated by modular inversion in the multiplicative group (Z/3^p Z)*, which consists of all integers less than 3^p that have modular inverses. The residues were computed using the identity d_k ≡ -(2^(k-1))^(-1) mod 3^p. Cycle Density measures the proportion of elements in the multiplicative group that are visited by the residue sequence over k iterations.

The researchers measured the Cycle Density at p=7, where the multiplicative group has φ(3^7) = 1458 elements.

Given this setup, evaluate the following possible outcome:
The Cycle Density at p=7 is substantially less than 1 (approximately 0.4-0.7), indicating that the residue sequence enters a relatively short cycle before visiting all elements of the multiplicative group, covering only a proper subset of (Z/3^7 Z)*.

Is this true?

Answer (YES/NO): NO